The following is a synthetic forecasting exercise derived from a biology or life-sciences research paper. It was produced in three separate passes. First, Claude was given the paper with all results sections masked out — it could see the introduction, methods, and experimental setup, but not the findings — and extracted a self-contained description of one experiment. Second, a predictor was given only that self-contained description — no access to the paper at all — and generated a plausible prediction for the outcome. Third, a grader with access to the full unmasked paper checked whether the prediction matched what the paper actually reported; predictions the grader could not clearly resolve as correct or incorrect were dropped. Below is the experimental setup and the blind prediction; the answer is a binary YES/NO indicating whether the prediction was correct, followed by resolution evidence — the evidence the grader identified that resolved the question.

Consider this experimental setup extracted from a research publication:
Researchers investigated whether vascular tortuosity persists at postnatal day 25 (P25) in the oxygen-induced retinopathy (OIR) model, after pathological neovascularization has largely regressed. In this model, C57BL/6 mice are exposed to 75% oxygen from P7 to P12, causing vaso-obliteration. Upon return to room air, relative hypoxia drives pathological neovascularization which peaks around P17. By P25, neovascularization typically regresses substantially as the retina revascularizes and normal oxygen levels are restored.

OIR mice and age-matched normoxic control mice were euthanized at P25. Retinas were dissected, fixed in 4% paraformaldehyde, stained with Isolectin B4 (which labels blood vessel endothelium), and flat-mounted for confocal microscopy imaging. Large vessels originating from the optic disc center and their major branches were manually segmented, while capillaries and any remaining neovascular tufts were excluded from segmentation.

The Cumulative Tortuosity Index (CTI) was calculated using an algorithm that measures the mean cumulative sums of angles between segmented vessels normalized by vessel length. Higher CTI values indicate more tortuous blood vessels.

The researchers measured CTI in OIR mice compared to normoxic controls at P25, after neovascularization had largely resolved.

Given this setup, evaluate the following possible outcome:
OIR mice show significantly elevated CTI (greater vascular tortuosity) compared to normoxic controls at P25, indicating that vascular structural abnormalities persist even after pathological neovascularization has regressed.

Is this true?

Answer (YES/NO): YES